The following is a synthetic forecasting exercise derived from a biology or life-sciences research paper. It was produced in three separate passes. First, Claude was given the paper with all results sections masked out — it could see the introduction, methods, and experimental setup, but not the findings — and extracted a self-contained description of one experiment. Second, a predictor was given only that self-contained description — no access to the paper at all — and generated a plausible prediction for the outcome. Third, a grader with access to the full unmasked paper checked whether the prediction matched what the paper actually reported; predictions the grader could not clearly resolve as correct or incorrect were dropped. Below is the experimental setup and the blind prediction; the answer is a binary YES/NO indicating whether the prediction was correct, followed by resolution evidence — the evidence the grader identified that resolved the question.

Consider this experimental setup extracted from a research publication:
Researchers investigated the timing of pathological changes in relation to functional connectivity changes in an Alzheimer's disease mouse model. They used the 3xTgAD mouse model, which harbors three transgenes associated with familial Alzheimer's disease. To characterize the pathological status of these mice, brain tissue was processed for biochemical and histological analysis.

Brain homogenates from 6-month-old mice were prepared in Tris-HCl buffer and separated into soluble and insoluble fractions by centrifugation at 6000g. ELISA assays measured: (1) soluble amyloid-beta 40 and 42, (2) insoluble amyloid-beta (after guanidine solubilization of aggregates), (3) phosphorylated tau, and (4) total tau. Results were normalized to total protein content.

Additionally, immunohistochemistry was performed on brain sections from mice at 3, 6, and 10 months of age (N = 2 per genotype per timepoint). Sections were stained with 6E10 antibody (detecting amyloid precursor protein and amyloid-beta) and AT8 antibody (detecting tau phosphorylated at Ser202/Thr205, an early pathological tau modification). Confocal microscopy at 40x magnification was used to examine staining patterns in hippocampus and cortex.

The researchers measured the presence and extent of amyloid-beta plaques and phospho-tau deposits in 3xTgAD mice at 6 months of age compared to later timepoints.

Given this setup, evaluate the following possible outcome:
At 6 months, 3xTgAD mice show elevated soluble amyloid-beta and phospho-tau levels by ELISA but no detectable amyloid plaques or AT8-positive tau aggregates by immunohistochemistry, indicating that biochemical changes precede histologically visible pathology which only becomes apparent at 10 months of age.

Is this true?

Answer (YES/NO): NO